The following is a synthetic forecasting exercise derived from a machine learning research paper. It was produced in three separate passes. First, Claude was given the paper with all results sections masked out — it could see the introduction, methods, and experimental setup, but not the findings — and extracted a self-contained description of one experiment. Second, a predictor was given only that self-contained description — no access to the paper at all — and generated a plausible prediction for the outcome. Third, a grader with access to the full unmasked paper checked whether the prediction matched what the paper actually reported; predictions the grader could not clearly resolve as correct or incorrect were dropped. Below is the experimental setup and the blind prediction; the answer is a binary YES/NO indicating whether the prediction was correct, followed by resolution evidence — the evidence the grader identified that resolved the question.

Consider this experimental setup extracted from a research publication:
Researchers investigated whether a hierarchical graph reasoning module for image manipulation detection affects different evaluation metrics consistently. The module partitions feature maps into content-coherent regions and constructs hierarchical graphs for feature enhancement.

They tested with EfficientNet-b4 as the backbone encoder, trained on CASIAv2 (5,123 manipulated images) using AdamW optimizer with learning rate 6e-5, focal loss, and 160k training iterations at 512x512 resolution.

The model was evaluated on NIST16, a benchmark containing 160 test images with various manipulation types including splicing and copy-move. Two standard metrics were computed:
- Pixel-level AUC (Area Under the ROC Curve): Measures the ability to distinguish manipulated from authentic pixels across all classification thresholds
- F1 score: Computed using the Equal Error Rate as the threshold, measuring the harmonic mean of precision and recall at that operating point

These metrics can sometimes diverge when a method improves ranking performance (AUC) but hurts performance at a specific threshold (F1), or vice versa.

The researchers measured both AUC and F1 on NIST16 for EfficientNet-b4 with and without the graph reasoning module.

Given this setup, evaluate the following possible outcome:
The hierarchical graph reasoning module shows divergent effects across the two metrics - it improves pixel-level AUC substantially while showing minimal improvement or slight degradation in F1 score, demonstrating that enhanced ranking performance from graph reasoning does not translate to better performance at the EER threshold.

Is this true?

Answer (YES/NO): NO